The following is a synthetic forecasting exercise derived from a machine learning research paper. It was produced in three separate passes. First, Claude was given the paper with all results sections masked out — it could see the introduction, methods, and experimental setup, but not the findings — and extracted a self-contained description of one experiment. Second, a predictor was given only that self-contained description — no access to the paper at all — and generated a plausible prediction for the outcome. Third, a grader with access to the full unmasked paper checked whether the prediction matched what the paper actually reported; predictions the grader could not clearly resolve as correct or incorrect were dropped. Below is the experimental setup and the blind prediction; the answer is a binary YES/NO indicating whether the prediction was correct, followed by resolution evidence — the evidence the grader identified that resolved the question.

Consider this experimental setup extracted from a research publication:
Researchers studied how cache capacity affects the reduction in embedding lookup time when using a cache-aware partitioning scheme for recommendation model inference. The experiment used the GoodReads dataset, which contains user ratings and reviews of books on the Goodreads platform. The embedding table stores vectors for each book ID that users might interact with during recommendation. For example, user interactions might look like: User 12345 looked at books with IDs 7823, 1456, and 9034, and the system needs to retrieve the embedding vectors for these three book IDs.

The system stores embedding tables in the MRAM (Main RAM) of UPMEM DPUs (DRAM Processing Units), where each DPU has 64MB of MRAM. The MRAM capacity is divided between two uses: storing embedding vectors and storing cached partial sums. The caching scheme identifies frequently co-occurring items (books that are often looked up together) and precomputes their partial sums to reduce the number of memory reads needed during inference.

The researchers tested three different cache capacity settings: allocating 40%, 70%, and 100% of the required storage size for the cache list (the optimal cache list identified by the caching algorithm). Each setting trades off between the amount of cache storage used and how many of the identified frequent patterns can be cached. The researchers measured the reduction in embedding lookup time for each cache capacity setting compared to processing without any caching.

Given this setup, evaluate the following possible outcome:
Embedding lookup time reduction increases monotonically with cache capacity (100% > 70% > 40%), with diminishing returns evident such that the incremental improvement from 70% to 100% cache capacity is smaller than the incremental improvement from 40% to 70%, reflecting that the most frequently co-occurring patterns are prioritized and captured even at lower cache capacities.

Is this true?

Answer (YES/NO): YES